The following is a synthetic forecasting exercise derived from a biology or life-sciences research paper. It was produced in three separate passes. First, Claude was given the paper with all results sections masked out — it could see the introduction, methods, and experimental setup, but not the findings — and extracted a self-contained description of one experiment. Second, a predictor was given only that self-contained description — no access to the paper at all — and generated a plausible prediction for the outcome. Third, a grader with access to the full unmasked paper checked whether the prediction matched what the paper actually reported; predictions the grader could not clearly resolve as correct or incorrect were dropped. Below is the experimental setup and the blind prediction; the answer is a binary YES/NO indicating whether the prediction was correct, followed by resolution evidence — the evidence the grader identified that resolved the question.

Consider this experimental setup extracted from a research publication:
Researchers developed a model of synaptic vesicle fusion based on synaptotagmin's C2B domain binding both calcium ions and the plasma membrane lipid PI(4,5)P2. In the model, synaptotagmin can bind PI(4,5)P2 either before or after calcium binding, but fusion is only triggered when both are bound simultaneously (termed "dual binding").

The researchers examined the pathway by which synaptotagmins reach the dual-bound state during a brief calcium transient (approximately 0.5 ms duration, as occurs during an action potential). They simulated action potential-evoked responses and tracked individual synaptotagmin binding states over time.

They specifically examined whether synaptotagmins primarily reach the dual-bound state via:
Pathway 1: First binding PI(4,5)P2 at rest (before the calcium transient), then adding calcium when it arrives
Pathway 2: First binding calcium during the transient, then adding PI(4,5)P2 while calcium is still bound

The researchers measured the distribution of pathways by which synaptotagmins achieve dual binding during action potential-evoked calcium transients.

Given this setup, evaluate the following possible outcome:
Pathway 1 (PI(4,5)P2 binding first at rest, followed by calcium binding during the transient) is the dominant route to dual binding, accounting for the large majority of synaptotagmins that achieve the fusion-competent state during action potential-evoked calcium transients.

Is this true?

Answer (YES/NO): YES